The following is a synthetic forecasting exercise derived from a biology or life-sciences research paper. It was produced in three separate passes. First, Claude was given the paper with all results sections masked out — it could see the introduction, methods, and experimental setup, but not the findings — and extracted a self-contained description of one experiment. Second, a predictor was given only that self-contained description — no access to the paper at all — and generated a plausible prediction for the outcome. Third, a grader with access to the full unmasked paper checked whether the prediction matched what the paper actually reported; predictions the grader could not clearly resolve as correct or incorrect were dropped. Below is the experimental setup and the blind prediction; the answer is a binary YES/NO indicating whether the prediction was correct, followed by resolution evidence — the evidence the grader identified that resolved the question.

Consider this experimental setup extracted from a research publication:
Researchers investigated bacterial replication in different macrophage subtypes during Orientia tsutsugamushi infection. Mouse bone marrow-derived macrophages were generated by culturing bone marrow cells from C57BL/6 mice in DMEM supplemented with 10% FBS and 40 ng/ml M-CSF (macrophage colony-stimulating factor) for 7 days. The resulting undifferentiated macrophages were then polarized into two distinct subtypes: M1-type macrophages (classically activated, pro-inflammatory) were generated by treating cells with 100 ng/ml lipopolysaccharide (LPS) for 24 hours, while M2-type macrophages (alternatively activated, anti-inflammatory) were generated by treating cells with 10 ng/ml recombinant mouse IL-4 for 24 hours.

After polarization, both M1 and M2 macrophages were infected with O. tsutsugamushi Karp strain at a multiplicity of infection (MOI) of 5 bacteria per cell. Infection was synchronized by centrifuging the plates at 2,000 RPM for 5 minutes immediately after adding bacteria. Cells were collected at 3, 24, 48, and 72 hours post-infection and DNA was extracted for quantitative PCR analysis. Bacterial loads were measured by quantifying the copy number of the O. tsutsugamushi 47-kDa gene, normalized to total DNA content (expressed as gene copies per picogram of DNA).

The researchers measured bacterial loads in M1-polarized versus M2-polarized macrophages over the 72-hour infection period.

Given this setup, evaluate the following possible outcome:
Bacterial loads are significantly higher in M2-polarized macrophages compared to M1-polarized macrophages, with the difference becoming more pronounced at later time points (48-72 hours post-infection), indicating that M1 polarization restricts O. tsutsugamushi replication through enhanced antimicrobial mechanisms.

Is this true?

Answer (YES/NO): YES